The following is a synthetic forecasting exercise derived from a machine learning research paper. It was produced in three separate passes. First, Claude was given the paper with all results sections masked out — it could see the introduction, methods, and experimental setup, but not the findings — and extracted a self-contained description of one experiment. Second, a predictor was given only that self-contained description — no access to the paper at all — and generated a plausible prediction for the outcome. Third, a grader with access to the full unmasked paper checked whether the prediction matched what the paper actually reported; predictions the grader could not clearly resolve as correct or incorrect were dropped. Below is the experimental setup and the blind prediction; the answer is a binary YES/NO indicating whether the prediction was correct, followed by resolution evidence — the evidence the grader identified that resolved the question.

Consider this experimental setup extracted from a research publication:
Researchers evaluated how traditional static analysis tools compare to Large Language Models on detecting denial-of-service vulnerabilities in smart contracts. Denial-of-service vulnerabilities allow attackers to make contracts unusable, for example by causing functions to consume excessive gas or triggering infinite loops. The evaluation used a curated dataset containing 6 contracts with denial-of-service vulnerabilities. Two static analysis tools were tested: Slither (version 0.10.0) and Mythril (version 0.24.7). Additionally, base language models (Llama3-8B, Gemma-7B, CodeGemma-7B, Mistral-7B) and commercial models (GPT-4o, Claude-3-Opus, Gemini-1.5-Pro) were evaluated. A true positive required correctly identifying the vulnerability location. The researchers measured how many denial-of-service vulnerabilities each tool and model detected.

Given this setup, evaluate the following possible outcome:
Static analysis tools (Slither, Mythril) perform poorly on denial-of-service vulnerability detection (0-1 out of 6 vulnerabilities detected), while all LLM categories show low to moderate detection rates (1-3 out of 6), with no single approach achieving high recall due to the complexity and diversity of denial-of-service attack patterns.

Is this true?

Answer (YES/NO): NO